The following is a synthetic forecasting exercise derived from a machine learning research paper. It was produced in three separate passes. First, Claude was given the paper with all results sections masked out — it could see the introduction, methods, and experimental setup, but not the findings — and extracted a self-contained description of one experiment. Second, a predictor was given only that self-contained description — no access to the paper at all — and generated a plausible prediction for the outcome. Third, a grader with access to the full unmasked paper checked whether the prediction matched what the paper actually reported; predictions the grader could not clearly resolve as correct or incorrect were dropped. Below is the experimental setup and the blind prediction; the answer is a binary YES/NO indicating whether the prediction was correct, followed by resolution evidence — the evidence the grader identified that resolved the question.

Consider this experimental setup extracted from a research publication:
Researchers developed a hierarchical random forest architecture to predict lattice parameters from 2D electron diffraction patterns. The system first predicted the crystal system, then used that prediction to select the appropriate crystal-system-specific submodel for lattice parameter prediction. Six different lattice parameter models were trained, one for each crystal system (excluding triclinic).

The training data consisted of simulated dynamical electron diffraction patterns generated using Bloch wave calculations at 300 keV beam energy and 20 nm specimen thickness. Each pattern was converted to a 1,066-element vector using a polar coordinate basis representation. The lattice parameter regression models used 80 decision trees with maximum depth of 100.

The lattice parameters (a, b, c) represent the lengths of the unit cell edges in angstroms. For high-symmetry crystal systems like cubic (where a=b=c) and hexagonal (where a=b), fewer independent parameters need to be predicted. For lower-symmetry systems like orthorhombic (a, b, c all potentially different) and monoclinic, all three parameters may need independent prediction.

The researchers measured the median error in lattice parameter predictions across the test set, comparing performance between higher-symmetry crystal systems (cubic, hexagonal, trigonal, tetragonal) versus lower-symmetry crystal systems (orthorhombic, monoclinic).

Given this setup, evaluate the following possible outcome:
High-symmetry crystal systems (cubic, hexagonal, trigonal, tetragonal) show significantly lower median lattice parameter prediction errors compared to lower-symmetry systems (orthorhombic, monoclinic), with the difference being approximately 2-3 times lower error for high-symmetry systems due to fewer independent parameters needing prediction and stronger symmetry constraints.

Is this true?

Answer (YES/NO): NO